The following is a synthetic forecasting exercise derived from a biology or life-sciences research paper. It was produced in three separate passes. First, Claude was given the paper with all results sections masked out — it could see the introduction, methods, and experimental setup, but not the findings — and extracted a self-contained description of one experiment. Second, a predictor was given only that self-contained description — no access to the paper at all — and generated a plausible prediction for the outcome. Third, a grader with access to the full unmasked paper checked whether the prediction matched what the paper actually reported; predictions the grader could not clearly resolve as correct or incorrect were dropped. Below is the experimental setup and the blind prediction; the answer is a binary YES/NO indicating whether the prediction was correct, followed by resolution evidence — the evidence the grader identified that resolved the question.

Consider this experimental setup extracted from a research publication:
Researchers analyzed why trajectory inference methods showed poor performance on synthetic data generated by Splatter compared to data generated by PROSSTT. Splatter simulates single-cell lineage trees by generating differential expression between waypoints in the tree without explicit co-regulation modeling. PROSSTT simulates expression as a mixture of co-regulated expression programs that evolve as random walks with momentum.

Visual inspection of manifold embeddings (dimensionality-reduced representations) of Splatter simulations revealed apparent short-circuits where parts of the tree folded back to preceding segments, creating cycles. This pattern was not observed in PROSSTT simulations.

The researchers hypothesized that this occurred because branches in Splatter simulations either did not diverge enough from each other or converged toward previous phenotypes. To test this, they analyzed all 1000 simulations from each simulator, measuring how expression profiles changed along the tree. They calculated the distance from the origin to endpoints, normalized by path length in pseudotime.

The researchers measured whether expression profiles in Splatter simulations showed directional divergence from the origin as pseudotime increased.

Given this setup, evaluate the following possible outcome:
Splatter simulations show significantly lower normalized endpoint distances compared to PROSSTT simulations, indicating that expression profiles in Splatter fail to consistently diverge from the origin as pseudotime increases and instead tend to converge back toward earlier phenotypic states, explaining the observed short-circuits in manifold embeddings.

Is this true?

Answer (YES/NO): YES